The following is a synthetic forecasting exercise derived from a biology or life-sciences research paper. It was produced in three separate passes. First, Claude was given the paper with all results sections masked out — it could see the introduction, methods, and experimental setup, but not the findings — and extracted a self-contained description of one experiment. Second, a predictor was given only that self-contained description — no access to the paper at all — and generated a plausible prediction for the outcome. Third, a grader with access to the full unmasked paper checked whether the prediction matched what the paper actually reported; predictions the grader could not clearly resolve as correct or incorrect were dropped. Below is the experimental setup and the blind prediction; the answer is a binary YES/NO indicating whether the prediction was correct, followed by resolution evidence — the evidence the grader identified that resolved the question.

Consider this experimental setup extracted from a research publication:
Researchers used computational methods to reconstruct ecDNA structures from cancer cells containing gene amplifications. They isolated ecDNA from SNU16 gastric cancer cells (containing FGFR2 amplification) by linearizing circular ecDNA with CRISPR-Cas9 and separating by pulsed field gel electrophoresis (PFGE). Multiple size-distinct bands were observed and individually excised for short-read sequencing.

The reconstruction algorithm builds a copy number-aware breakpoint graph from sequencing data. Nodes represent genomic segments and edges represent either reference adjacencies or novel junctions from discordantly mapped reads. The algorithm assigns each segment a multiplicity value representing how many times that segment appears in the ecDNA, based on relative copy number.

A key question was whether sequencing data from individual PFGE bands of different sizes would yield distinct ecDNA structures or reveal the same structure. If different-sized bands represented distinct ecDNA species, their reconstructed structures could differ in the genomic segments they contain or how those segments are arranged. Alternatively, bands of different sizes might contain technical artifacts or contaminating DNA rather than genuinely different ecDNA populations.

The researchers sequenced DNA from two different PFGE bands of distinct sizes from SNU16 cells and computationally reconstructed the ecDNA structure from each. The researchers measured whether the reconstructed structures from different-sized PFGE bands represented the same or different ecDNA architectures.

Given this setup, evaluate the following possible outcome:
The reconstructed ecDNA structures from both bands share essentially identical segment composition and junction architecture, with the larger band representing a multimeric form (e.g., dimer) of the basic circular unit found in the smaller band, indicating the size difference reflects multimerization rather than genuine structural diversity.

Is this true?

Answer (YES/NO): NO